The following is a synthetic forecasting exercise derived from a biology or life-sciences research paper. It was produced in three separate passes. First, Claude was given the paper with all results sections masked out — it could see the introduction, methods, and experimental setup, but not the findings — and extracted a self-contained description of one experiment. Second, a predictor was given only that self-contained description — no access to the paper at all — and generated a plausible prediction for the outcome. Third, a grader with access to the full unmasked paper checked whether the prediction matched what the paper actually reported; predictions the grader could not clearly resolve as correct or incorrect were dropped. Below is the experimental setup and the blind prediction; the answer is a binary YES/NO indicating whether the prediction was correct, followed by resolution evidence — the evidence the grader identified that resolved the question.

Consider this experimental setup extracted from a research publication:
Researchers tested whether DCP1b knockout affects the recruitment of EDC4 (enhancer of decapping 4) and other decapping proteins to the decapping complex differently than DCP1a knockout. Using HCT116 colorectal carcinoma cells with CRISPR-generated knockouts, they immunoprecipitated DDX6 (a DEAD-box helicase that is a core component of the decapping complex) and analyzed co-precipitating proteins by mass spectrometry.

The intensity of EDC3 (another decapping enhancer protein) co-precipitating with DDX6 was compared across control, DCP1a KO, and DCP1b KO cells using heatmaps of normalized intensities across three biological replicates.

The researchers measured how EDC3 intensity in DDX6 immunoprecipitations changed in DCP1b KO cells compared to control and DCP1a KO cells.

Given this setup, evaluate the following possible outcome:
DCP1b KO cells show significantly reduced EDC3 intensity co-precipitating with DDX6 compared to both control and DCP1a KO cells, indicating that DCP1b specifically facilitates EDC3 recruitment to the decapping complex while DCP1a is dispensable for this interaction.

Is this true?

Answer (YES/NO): NO